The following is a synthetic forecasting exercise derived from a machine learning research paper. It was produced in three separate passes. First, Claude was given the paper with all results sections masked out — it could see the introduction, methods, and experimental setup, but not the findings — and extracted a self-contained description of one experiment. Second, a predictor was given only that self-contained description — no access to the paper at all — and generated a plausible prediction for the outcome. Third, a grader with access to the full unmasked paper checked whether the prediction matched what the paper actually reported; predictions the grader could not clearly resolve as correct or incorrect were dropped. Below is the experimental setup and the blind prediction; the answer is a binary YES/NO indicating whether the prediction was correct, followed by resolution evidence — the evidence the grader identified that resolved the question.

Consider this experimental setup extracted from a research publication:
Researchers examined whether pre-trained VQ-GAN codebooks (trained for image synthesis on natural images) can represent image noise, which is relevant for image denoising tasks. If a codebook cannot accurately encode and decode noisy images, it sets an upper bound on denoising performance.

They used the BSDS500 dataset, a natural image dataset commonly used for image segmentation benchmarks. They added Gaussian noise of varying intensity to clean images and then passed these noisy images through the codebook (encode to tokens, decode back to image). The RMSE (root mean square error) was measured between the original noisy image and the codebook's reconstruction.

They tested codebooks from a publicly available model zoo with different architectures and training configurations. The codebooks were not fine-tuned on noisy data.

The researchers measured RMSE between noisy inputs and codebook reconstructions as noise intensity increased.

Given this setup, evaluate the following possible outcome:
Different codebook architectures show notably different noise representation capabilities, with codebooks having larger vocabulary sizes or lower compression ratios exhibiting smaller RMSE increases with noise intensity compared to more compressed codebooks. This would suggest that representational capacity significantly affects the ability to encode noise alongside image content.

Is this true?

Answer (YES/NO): NO